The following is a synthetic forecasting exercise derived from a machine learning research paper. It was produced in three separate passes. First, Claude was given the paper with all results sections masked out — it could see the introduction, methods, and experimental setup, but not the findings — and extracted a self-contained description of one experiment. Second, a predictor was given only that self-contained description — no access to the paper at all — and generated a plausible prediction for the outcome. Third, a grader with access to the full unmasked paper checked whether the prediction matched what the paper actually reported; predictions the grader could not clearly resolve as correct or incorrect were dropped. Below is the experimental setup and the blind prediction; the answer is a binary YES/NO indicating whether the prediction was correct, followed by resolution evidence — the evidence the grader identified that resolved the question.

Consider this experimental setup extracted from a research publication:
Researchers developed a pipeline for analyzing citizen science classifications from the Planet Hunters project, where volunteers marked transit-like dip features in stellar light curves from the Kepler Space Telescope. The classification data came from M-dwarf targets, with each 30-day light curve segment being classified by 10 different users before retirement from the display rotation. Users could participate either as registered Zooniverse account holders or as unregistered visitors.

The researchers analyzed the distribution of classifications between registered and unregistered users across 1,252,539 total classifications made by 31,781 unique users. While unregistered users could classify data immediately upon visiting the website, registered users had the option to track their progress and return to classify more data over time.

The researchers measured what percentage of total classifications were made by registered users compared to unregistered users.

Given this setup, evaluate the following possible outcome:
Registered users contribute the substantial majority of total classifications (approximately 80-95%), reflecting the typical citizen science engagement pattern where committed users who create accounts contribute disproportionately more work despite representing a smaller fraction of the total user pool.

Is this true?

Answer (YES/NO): YES